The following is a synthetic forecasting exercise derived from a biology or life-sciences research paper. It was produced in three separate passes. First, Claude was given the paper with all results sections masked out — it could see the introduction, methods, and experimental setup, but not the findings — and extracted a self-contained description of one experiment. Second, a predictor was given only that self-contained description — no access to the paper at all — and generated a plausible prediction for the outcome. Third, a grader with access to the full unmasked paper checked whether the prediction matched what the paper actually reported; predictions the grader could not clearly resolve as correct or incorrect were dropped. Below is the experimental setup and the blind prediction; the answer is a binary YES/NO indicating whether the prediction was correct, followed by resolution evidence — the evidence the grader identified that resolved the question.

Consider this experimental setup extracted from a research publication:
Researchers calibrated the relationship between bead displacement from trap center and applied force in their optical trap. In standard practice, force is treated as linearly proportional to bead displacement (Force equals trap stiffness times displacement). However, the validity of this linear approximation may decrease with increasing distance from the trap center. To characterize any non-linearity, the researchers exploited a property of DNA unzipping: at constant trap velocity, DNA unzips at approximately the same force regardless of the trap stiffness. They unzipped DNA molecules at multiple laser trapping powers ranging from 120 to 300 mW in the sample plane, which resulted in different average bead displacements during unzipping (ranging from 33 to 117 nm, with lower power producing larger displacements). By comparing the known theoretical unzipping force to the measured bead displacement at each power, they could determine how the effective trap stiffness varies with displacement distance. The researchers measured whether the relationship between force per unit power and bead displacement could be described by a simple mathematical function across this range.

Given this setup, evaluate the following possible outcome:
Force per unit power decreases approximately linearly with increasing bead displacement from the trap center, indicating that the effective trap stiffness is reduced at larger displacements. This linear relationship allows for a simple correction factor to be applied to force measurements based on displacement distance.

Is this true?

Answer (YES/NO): NO